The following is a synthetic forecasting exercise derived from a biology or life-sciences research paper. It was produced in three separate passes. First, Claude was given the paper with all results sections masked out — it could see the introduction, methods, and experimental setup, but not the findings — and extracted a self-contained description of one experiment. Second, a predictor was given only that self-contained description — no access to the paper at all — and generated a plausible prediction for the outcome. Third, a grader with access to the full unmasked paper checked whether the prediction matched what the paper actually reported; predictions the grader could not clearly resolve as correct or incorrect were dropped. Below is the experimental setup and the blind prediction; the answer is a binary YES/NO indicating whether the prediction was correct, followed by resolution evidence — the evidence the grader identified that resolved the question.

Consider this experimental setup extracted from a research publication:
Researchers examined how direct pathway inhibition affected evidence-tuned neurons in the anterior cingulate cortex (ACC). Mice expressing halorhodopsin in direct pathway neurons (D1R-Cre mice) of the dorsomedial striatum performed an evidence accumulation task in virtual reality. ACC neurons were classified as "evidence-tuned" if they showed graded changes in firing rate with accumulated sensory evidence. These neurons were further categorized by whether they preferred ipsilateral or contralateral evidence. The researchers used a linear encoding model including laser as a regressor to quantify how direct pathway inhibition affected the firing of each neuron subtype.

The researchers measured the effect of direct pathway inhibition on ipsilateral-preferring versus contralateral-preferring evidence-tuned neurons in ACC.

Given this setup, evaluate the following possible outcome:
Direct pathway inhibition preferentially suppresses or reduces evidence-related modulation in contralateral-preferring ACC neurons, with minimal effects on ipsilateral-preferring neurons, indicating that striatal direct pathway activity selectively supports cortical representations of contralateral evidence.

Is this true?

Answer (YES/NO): NO